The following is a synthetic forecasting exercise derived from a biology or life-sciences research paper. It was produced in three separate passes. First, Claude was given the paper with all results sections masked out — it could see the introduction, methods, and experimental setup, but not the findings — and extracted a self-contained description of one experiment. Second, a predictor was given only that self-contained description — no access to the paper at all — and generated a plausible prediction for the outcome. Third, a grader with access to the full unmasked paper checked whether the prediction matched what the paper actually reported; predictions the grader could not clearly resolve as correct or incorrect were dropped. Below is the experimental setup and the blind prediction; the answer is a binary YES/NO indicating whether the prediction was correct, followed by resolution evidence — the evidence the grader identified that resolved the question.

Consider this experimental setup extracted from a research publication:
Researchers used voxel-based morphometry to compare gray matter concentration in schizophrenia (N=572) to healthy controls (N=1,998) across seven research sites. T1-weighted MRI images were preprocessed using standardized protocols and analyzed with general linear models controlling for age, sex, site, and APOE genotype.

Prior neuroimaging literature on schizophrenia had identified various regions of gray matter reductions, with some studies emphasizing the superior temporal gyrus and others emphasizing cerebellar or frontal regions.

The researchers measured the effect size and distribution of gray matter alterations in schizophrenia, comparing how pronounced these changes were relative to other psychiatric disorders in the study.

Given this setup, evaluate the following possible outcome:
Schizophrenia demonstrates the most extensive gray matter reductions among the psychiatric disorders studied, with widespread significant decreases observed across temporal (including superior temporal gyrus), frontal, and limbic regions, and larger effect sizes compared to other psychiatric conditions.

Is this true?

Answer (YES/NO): NO